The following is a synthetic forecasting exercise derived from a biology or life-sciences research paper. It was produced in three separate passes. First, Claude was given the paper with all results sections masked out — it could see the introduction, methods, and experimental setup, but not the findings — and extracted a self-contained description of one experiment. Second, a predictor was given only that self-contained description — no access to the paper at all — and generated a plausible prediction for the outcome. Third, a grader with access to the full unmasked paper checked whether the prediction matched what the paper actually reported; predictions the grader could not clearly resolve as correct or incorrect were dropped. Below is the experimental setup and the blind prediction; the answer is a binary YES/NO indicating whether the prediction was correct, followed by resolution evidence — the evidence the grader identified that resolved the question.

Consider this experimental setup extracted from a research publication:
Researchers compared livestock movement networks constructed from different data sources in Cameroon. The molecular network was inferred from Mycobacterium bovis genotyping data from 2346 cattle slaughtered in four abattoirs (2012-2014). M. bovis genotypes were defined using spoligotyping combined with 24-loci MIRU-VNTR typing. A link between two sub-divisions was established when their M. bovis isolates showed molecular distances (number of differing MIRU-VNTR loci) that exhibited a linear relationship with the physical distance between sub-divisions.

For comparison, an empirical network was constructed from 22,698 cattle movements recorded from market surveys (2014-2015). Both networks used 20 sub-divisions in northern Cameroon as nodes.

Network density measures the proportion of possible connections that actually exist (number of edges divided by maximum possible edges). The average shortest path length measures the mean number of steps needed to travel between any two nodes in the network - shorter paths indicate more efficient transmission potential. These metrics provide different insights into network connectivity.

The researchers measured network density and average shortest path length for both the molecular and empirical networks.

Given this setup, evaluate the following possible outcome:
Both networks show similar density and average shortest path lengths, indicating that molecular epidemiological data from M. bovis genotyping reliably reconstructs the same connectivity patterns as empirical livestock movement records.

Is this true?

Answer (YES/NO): NO